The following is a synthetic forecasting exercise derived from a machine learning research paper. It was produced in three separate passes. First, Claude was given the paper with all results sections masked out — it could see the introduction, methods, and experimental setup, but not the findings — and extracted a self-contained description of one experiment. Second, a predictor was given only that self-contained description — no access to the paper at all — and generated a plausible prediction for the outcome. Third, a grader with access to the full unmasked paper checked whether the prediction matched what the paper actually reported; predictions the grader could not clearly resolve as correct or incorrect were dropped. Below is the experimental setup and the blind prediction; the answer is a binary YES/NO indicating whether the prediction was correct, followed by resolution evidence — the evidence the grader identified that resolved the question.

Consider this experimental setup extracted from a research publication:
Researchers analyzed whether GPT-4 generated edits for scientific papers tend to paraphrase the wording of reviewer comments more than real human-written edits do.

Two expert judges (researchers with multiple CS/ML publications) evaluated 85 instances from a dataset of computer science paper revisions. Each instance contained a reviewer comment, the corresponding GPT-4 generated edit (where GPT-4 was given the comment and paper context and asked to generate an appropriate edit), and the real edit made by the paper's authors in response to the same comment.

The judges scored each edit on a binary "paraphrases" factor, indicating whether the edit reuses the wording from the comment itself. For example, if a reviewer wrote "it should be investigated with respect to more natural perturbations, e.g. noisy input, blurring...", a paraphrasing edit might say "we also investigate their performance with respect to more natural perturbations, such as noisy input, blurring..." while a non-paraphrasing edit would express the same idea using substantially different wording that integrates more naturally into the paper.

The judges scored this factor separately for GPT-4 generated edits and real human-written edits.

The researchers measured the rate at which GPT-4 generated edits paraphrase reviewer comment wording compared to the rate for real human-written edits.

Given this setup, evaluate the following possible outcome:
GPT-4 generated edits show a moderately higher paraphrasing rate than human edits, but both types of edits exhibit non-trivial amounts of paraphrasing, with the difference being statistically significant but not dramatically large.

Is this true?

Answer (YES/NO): NO